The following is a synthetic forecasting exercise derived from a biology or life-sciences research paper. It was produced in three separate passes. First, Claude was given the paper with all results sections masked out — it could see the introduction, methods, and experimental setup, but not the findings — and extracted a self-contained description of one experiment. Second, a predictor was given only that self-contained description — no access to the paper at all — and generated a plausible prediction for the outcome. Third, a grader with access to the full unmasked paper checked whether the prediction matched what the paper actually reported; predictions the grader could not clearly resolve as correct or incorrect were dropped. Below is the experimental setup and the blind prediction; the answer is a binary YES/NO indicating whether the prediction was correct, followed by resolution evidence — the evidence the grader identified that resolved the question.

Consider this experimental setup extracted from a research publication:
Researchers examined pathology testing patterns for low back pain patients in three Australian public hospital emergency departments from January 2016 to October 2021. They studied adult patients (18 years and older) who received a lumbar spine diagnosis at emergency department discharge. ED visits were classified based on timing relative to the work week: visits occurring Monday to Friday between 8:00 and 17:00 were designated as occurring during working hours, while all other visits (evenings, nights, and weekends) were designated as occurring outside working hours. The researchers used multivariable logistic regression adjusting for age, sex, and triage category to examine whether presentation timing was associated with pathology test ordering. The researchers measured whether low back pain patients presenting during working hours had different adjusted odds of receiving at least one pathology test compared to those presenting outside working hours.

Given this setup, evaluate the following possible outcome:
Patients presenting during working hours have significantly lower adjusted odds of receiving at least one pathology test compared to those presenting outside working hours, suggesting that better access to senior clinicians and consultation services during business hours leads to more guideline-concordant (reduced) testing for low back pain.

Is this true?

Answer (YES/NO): NO